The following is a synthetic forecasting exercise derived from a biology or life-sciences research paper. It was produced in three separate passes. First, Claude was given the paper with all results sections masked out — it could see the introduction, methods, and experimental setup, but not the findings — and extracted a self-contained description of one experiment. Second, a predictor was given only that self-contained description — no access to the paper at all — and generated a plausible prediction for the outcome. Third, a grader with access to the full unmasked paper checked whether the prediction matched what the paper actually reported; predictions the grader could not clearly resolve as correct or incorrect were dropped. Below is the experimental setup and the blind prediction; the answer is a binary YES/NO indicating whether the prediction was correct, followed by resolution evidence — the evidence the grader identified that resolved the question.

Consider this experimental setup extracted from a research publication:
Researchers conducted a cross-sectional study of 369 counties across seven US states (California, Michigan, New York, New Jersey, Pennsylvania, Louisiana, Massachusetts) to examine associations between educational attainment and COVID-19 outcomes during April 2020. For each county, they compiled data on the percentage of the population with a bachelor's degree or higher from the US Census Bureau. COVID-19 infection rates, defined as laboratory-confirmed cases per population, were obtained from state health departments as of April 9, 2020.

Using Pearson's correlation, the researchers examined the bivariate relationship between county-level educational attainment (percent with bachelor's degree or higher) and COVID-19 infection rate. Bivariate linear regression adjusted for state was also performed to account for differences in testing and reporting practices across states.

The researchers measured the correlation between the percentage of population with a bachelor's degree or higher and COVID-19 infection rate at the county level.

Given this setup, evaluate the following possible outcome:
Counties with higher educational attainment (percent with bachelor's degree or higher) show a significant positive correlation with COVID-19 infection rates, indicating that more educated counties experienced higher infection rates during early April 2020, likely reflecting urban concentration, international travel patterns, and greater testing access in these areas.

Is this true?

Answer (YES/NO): YES